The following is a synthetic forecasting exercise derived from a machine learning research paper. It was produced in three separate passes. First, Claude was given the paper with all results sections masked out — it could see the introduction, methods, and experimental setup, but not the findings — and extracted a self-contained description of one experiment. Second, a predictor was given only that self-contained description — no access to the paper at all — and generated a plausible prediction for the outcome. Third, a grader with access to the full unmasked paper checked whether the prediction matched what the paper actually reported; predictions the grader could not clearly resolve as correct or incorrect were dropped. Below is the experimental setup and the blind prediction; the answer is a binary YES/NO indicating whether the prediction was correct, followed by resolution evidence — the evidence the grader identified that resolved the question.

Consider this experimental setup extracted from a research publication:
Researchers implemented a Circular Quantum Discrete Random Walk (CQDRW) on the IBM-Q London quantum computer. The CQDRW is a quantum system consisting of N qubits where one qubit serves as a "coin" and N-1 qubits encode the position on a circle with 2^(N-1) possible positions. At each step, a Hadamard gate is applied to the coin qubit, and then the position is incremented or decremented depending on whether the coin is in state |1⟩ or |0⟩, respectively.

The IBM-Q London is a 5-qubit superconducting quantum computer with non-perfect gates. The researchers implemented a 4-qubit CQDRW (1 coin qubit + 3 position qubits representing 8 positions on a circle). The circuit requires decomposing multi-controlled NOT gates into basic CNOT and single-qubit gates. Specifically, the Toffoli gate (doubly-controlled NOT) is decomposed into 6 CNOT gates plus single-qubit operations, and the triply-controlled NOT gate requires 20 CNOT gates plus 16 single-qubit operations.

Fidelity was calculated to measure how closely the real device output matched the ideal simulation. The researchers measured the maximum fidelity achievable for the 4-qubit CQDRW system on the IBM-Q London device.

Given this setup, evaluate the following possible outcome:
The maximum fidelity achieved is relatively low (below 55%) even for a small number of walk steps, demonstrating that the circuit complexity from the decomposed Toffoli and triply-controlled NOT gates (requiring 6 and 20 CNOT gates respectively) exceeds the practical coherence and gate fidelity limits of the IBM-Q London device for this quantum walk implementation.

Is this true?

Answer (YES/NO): YES